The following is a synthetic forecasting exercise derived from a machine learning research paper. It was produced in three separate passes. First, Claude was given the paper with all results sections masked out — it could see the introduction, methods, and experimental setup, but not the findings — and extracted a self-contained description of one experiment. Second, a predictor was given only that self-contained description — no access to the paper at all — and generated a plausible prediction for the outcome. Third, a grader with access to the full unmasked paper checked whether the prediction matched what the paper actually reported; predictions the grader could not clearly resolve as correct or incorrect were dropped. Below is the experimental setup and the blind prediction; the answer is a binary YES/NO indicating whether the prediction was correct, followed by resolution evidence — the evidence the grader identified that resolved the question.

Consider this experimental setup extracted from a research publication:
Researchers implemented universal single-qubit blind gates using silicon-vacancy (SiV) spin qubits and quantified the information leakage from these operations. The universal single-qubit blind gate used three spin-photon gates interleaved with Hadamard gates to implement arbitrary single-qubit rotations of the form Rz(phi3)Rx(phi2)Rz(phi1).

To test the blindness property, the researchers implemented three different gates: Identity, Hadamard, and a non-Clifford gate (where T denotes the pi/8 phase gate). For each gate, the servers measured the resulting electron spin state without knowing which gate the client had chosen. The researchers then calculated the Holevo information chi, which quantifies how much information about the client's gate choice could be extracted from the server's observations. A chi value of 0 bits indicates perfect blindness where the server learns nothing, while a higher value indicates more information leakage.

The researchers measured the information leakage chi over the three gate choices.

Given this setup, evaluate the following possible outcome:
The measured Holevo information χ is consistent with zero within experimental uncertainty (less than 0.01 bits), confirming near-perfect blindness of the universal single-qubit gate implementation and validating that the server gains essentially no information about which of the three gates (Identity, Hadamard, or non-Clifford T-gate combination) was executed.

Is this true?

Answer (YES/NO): NO